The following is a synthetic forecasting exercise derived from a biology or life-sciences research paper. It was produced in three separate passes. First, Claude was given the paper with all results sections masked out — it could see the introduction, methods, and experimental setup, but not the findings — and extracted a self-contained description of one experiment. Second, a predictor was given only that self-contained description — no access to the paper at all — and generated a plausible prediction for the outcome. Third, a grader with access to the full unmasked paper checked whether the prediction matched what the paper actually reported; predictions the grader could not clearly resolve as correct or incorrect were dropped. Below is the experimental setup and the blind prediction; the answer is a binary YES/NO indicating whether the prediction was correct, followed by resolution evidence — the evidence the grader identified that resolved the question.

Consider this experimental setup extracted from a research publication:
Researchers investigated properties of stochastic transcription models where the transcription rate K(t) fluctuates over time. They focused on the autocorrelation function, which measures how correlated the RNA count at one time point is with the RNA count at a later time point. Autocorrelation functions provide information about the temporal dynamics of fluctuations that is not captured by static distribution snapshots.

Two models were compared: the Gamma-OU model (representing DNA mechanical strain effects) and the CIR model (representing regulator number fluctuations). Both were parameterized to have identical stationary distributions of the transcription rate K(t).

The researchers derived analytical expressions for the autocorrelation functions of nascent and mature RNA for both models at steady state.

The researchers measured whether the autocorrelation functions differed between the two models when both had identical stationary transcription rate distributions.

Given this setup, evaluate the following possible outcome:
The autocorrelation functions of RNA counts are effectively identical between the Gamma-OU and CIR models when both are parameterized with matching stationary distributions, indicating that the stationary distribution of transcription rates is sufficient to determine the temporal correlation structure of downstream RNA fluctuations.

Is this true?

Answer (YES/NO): NO